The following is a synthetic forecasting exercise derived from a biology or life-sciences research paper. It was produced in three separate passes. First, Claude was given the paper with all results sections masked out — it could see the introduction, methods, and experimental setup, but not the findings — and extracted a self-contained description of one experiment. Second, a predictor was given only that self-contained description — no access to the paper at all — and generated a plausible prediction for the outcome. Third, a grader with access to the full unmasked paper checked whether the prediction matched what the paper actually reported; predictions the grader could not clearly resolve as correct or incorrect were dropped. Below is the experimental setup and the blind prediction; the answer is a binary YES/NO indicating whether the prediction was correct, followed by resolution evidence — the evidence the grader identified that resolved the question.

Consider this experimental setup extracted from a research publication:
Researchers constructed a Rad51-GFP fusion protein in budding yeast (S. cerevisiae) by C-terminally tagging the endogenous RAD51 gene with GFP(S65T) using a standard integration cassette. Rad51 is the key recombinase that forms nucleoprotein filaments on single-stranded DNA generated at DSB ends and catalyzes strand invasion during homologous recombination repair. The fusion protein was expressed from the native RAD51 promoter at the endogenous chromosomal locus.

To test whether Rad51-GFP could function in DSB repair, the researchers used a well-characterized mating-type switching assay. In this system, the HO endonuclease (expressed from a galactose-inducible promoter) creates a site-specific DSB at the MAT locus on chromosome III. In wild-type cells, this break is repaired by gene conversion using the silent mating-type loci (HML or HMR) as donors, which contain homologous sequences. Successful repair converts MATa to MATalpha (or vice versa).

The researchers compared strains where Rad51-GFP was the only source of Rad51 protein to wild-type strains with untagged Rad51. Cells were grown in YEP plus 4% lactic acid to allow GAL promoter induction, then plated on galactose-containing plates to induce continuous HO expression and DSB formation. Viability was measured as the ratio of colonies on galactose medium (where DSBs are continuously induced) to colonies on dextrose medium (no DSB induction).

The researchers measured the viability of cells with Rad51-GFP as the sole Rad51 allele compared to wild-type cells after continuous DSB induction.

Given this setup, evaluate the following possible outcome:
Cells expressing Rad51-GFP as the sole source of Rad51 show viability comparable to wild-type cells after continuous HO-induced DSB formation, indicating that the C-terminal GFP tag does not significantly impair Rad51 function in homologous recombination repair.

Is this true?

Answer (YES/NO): NO